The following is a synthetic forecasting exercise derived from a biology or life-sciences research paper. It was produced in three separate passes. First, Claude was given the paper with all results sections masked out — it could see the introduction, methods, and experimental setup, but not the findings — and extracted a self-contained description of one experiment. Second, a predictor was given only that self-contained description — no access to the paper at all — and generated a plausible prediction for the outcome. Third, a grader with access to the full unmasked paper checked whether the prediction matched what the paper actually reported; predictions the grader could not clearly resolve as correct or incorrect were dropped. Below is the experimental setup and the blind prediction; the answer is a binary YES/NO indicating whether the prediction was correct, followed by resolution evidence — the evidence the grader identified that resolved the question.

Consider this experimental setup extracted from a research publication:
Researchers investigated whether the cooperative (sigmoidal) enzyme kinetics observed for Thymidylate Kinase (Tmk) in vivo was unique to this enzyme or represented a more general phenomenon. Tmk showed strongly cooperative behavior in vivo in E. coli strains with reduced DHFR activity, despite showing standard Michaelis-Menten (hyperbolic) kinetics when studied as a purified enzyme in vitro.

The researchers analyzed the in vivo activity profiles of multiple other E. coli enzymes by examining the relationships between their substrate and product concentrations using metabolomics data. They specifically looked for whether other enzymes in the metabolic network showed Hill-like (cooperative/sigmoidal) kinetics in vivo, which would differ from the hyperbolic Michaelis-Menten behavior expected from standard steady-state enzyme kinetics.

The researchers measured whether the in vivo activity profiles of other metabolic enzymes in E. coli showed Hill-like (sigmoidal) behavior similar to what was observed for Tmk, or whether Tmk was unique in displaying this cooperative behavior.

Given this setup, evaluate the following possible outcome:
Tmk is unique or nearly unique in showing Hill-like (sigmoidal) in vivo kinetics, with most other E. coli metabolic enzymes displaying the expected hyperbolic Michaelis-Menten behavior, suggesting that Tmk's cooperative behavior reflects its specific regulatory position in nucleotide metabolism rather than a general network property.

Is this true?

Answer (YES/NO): NO